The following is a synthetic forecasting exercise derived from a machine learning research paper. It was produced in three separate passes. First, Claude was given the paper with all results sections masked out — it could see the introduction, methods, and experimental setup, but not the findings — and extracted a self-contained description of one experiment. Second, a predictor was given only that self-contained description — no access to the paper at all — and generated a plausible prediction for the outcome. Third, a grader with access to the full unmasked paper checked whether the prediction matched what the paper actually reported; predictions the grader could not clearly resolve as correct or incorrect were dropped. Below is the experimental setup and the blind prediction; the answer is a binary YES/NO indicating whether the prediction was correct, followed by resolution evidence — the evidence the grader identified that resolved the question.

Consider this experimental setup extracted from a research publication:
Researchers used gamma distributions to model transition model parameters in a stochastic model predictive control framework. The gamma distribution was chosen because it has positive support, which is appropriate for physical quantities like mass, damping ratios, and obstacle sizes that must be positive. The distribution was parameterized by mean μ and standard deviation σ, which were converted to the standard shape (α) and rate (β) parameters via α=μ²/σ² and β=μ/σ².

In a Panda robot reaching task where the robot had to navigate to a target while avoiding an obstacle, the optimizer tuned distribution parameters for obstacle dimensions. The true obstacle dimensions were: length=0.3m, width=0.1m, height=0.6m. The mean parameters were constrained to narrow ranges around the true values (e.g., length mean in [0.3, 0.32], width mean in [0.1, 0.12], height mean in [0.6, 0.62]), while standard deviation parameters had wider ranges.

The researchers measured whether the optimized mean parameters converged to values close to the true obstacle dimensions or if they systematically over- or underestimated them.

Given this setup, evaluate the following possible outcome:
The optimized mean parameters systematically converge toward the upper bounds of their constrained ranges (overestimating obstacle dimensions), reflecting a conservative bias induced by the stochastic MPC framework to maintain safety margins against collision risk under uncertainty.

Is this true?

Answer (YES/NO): NO